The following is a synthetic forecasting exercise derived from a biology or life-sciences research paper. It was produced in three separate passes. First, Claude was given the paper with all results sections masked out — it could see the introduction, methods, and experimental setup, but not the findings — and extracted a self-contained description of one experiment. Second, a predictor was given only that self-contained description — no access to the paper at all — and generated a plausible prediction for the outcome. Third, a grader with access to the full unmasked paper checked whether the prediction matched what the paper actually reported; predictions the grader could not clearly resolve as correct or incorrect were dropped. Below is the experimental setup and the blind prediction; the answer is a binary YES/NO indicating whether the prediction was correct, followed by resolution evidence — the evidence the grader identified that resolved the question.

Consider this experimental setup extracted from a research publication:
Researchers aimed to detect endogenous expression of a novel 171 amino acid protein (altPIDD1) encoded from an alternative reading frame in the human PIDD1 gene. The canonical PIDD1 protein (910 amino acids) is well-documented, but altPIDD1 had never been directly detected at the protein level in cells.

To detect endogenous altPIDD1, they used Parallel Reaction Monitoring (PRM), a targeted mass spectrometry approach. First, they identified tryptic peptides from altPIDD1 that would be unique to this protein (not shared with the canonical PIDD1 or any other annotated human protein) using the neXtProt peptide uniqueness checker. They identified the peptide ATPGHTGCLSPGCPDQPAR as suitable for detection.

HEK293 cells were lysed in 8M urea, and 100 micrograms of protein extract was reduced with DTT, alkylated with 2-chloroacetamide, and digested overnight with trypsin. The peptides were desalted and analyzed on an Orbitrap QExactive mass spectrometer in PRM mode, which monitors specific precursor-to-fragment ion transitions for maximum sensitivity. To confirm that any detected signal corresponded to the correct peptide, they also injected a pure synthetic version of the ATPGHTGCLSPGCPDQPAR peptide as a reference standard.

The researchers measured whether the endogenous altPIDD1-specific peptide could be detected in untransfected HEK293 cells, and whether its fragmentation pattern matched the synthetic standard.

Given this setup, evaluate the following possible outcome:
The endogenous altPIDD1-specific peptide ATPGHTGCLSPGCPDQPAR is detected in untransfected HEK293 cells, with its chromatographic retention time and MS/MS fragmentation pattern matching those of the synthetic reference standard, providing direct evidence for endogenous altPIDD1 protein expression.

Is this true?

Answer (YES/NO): YES